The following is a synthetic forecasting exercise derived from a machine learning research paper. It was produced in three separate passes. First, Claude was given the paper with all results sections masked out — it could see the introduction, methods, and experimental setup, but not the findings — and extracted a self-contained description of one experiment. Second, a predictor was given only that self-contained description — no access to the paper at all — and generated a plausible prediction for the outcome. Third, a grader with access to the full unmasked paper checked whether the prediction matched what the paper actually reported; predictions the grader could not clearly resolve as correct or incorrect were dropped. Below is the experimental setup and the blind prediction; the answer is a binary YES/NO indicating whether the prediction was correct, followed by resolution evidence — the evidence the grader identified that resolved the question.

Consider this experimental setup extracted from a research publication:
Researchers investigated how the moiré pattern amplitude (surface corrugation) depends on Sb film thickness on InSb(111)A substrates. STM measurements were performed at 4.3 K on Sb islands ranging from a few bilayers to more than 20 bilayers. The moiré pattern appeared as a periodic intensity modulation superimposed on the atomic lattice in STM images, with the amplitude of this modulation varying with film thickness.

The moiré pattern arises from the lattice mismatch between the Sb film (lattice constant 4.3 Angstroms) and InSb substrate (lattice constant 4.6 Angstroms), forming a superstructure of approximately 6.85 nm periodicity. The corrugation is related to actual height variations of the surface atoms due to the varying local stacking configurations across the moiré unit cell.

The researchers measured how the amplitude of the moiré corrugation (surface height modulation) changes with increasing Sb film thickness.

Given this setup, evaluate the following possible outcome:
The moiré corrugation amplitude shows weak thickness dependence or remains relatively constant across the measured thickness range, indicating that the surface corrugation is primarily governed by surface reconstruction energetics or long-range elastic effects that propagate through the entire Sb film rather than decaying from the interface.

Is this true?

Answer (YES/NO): NO